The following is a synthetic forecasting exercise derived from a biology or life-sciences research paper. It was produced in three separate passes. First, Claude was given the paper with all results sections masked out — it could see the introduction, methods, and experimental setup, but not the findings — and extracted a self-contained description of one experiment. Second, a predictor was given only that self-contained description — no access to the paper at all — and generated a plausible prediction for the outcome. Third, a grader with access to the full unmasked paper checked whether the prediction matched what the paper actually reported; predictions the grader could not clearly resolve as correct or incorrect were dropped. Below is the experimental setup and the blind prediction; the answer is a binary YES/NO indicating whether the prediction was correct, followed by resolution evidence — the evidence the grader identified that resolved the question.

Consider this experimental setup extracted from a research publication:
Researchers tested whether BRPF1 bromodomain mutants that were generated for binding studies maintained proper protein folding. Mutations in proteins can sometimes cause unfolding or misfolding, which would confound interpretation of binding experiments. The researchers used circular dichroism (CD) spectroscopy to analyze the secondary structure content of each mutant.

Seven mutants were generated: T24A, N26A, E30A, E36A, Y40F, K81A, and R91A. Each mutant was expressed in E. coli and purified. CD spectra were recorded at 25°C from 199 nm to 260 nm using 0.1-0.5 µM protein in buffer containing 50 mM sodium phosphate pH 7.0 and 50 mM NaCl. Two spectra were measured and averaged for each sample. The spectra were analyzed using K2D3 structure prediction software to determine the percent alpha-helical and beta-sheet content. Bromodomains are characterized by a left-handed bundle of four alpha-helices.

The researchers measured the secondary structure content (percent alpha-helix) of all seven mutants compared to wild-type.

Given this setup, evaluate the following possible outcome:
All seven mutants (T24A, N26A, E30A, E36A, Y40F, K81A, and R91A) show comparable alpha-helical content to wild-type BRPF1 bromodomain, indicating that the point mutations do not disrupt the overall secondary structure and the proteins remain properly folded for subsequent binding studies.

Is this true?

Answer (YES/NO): YES